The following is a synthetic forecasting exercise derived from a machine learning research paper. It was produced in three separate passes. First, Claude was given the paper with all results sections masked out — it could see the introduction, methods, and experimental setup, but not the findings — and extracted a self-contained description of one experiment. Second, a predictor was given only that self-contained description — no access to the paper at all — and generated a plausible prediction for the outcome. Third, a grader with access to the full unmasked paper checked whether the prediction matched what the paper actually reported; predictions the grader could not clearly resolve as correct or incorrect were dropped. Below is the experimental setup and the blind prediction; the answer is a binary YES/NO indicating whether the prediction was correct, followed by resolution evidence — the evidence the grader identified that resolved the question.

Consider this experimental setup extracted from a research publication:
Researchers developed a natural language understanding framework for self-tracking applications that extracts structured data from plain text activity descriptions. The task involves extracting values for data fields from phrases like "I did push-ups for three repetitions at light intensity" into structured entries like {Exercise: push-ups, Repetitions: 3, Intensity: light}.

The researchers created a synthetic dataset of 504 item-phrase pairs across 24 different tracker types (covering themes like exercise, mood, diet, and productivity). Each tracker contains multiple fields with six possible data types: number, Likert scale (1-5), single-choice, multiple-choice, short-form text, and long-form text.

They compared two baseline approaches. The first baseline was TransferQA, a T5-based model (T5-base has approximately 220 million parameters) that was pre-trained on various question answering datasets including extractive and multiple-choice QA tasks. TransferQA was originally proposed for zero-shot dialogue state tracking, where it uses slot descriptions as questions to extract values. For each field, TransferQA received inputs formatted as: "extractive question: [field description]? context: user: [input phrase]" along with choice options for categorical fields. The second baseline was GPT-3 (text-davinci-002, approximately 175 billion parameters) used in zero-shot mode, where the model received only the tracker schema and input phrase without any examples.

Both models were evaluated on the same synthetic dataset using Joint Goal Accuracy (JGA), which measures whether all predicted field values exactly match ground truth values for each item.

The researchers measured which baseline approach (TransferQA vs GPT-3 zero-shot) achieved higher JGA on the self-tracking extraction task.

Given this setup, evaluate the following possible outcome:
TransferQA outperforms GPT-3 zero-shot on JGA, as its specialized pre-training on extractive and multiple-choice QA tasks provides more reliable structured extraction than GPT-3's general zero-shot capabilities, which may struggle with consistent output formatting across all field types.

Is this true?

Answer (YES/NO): YES